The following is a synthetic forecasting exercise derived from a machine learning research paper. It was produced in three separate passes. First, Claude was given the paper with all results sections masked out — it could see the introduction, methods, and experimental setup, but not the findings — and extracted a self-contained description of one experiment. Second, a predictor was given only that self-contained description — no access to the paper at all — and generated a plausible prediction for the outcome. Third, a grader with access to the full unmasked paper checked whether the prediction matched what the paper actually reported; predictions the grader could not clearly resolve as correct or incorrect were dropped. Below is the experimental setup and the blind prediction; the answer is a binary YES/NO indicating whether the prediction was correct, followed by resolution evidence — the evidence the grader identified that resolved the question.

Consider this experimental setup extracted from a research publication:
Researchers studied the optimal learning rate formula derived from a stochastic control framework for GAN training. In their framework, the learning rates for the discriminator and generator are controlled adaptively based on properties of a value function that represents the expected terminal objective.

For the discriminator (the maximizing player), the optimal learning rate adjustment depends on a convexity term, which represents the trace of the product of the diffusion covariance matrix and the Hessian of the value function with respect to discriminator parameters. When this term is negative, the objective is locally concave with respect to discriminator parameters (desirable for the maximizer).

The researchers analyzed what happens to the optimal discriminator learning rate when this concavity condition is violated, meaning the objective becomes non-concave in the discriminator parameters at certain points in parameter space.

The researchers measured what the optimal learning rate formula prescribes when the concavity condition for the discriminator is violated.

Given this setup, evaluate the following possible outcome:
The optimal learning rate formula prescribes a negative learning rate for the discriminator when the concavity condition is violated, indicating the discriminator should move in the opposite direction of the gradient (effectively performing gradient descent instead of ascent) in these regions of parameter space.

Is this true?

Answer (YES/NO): NO